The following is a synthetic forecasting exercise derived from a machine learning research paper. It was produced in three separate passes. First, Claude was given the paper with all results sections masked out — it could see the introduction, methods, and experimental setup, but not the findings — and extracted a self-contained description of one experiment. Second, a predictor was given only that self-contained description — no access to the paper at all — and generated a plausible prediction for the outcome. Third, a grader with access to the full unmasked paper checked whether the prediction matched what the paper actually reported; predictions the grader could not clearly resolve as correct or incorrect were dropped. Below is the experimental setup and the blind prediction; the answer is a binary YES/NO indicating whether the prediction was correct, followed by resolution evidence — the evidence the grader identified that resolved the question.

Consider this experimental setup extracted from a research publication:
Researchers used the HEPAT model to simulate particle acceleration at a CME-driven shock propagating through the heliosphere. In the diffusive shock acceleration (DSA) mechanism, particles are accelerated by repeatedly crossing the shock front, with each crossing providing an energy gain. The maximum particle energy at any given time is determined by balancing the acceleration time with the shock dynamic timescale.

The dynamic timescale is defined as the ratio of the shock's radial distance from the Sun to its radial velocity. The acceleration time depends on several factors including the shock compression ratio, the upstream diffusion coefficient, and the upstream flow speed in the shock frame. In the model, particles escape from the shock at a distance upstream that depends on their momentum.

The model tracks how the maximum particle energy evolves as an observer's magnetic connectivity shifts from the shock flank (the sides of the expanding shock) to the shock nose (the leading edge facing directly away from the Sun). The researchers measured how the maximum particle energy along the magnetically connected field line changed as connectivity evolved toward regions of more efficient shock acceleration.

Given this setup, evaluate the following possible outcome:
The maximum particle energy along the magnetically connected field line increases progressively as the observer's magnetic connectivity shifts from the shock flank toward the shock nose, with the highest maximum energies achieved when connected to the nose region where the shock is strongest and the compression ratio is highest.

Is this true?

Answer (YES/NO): YES